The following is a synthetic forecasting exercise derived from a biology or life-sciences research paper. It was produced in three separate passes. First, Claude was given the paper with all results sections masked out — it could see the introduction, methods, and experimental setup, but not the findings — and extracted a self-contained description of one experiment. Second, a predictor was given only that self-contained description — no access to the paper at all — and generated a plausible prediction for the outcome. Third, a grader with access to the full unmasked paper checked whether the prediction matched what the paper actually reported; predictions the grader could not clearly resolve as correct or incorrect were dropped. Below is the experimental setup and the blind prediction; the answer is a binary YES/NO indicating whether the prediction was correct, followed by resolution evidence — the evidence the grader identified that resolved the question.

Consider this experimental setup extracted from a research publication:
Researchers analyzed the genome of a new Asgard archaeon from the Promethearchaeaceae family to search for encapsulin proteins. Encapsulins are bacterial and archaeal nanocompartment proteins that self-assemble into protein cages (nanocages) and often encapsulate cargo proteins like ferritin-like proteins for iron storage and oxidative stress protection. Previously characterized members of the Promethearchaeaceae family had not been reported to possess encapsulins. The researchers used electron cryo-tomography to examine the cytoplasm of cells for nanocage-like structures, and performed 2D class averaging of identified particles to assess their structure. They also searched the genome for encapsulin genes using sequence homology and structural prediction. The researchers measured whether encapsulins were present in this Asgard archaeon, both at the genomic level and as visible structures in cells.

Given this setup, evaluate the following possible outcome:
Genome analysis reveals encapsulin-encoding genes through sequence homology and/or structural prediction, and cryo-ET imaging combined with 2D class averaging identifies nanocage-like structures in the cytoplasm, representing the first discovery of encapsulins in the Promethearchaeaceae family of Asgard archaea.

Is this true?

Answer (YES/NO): YES